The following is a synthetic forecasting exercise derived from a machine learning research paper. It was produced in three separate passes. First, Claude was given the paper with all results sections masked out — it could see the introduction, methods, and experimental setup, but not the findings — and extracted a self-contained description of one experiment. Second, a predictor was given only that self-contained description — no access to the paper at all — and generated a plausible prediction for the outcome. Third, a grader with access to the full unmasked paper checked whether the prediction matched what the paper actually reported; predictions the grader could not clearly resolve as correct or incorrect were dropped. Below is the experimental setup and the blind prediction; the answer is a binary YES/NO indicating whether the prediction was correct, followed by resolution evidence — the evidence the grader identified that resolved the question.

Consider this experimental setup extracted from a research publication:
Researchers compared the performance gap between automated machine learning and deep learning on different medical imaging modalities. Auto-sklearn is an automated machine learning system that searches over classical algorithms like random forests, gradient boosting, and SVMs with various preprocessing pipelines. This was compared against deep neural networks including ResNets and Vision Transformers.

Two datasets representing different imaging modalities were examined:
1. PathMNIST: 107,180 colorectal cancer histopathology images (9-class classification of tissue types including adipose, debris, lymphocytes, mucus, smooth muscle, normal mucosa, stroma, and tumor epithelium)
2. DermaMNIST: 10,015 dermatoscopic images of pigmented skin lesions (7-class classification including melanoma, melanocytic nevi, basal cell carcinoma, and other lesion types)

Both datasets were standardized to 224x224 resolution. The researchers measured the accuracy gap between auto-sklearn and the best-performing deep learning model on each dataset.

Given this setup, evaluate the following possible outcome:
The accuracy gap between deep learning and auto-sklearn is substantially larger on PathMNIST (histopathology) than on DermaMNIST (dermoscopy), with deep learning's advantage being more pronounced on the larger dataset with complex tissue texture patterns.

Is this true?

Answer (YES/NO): YES